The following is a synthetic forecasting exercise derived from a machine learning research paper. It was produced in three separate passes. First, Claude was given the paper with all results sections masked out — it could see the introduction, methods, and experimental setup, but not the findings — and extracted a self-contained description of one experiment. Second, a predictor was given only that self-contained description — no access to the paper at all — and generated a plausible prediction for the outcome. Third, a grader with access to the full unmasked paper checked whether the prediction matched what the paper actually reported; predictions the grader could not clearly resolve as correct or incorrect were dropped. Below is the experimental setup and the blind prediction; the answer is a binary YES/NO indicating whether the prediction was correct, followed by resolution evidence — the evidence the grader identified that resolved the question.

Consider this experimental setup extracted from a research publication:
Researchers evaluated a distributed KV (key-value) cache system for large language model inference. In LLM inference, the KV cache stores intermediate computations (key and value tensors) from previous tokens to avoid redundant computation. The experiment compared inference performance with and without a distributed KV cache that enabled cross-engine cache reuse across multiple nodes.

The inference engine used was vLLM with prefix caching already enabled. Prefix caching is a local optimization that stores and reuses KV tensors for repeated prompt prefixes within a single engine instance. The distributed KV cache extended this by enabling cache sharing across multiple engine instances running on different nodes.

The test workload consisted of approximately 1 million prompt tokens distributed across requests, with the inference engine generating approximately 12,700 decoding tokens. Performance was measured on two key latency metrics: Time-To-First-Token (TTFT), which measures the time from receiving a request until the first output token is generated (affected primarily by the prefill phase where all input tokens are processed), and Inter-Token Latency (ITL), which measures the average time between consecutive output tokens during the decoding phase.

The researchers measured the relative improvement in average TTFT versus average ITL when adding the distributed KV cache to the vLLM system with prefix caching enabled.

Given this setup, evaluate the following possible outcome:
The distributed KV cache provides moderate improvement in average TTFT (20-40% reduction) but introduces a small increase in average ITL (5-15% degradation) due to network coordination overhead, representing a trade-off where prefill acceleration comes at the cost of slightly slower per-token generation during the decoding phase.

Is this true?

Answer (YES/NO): NO